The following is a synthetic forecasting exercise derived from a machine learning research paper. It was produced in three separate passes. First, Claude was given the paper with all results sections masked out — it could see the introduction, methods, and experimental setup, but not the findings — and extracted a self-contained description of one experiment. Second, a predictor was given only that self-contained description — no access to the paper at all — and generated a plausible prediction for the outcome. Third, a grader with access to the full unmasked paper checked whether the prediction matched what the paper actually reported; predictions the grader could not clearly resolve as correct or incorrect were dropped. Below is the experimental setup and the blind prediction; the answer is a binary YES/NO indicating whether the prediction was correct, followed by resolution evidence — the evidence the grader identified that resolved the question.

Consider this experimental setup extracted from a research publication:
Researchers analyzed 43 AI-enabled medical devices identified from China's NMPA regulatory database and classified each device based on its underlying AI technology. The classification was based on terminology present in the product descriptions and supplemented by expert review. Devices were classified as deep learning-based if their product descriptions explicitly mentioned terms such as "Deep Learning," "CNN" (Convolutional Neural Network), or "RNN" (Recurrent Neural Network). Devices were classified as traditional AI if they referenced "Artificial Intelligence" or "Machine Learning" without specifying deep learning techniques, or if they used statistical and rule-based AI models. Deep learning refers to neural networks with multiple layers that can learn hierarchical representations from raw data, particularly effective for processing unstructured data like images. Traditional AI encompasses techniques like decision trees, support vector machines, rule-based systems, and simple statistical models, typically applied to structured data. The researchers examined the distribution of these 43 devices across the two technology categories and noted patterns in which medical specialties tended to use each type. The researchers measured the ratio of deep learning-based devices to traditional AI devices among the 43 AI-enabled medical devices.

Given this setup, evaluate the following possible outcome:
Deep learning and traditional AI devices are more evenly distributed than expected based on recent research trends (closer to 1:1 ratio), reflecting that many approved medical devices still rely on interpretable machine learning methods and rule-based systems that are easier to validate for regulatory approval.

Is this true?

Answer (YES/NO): NO